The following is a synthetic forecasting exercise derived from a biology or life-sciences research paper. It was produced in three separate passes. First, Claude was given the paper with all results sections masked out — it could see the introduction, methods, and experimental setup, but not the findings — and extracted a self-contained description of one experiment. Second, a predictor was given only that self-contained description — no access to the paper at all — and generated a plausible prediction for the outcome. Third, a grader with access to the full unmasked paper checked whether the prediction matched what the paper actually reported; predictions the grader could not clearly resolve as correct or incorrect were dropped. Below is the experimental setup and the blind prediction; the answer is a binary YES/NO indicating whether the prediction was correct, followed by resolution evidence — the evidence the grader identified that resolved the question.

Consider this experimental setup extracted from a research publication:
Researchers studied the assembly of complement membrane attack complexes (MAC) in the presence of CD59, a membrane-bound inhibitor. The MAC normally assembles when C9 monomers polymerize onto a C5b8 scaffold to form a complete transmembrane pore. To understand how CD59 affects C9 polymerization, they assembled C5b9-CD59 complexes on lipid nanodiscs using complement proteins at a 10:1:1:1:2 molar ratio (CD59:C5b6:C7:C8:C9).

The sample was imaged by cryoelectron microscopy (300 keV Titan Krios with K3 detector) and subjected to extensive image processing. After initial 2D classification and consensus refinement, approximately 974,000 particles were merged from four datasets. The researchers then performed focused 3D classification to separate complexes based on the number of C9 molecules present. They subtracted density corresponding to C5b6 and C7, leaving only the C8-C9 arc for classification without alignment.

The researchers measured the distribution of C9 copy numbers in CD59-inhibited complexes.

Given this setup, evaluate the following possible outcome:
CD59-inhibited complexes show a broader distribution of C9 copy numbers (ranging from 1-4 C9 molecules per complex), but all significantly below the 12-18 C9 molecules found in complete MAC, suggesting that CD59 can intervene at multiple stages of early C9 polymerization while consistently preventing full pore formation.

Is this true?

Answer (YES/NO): NO